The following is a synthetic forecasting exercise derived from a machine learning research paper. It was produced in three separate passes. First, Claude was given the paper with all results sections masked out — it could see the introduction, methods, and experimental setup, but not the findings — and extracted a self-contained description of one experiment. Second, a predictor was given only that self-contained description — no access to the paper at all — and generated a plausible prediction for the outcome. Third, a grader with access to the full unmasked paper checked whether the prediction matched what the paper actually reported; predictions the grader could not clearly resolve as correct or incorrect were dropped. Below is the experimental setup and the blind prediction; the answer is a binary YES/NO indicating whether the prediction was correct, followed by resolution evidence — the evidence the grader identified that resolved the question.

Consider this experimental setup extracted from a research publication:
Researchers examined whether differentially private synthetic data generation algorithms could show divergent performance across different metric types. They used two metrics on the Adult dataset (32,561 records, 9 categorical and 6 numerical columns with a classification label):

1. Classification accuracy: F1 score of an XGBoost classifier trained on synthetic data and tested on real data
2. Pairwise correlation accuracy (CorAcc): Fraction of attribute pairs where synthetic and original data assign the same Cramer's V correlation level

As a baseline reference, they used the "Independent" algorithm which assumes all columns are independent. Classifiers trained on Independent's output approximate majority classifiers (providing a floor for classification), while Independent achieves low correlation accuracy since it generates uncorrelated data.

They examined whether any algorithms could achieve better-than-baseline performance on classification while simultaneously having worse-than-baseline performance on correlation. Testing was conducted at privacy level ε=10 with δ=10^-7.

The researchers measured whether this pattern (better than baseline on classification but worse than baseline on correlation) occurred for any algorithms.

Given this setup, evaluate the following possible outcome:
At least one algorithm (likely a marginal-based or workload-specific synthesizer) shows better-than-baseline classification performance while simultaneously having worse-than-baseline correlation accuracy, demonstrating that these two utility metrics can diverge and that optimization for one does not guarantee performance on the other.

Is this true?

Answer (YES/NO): YES